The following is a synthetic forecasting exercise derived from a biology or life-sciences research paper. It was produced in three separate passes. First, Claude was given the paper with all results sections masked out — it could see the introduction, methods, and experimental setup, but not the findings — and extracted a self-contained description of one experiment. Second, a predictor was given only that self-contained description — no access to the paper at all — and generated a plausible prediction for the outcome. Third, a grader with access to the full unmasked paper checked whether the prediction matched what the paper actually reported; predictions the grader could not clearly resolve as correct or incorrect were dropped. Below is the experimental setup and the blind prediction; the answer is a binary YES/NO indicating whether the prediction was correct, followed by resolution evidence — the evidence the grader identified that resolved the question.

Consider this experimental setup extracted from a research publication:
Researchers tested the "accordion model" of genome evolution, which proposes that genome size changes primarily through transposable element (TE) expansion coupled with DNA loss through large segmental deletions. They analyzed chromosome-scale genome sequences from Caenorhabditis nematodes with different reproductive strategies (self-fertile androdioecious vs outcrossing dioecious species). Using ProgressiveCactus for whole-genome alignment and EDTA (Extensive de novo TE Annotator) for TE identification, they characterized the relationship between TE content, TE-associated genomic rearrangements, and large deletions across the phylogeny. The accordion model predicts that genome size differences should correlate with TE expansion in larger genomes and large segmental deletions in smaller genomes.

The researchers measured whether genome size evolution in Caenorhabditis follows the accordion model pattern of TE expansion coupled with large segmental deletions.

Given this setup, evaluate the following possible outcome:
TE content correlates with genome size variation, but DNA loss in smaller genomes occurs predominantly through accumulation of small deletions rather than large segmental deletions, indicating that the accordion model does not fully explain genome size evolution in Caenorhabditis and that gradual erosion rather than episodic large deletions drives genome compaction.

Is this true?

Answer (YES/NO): NO